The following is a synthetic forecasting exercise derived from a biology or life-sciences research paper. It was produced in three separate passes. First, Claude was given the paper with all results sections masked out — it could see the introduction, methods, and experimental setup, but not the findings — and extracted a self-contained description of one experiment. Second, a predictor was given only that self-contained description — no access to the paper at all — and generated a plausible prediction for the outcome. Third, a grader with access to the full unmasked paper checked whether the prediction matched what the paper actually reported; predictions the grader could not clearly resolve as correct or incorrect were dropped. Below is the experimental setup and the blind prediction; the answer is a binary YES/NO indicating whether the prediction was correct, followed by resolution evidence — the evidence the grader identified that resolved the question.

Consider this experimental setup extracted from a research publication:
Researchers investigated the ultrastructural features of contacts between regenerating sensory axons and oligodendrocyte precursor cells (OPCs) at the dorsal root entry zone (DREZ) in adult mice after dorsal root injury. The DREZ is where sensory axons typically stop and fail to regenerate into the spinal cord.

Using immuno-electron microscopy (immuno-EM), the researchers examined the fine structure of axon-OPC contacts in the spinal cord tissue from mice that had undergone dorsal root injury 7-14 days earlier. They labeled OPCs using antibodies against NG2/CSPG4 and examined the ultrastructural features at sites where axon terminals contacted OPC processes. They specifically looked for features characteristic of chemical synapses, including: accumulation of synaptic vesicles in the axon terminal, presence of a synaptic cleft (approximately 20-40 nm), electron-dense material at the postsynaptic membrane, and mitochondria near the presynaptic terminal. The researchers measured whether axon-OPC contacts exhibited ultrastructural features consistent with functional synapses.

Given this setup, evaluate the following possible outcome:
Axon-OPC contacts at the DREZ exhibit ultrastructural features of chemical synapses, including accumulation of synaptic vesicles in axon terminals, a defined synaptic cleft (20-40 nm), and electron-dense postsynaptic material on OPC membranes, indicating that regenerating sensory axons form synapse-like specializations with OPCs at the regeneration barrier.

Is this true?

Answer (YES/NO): YES